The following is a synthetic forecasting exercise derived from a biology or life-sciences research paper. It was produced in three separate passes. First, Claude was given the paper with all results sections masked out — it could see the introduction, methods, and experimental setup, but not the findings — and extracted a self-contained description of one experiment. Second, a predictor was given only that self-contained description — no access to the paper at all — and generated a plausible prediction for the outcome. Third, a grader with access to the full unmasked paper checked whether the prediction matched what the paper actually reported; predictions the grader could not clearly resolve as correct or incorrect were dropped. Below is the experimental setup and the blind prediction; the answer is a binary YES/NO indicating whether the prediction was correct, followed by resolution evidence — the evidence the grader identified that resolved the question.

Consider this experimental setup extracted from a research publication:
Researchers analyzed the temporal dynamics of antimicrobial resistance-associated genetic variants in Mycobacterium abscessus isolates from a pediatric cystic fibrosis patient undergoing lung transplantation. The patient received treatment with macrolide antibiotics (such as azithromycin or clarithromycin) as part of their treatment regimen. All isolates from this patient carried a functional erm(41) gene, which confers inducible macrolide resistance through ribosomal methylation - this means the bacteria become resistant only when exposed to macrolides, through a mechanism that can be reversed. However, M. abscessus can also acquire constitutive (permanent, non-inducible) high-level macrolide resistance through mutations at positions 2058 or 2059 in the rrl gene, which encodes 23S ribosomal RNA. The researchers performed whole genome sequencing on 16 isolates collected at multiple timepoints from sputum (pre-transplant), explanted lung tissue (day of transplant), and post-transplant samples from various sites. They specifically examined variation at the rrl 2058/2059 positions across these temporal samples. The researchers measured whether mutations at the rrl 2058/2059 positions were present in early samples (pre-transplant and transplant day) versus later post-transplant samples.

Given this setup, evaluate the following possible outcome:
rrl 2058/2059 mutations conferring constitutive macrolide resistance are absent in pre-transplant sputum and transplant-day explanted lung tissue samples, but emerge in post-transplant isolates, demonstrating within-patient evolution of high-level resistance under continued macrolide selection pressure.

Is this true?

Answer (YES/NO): YES